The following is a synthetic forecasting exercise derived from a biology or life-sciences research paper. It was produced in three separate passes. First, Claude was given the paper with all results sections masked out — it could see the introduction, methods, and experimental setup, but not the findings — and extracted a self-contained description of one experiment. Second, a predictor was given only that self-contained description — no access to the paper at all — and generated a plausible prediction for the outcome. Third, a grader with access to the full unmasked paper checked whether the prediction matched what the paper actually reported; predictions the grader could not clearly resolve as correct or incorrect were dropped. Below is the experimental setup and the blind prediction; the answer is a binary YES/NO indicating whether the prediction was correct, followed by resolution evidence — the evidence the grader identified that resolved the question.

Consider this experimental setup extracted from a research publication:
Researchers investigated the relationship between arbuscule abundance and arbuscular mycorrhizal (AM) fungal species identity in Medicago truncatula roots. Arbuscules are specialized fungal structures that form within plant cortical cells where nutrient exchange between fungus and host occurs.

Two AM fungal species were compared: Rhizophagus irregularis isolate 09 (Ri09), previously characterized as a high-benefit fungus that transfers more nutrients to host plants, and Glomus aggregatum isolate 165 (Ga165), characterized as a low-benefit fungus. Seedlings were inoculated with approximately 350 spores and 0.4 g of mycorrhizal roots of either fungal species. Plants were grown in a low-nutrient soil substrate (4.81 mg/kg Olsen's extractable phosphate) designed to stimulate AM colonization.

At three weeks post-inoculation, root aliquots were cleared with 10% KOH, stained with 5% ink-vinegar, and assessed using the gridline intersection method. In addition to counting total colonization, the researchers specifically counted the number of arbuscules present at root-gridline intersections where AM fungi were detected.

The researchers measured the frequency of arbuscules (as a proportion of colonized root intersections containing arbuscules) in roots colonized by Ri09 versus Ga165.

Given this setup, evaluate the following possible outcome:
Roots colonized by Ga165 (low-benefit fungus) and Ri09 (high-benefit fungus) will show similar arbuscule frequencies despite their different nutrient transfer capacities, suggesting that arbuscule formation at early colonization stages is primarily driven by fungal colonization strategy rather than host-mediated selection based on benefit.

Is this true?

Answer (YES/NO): NO